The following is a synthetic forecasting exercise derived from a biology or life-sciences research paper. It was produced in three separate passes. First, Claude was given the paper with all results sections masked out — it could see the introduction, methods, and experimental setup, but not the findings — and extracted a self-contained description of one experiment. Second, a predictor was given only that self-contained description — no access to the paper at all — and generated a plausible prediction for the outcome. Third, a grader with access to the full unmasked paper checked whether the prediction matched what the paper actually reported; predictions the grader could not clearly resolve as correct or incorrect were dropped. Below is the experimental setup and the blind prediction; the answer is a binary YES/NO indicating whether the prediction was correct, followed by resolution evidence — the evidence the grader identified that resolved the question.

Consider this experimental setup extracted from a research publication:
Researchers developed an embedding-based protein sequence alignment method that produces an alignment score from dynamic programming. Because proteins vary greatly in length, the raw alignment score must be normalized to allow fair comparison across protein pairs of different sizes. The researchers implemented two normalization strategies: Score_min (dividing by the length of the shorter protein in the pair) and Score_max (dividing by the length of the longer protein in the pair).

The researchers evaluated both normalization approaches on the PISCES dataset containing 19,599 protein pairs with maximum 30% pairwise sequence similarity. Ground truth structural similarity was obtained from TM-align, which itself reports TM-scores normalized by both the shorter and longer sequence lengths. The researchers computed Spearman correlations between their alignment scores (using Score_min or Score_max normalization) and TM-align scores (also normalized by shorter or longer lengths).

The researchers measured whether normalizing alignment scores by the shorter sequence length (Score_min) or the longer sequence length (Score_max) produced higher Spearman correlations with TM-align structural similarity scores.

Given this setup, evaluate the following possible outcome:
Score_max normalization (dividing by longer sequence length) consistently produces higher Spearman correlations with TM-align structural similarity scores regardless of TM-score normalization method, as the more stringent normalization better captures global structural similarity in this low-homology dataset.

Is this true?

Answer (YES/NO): NO